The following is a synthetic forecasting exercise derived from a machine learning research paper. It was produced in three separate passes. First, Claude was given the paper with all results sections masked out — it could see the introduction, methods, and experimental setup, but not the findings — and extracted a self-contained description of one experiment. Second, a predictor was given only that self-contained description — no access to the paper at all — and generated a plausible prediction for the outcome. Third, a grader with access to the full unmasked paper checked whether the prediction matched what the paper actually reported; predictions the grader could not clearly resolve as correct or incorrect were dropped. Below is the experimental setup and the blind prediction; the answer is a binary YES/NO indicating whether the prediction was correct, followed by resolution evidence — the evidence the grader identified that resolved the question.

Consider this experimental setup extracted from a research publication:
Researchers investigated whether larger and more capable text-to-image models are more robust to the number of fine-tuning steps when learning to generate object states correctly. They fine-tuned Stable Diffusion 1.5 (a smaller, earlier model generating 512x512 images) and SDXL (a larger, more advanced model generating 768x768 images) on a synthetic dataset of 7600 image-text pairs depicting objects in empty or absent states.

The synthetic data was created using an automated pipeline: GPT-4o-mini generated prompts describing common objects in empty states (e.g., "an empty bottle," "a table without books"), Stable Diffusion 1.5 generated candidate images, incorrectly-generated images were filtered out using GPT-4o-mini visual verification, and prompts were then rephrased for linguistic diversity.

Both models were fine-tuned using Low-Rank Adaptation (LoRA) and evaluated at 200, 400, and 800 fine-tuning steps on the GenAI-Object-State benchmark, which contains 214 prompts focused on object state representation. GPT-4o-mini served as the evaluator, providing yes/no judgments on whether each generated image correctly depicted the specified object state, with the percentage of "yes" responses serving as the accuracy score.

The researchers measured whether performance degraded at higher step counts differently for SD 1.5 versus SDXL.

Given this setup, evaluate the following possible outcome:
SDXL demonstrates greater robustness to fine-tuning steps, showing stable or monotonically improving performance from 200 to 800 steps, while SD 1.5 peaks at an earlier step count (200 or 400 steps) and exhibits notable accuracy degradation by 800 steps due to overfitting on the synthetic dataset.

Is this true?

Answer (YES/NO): YES